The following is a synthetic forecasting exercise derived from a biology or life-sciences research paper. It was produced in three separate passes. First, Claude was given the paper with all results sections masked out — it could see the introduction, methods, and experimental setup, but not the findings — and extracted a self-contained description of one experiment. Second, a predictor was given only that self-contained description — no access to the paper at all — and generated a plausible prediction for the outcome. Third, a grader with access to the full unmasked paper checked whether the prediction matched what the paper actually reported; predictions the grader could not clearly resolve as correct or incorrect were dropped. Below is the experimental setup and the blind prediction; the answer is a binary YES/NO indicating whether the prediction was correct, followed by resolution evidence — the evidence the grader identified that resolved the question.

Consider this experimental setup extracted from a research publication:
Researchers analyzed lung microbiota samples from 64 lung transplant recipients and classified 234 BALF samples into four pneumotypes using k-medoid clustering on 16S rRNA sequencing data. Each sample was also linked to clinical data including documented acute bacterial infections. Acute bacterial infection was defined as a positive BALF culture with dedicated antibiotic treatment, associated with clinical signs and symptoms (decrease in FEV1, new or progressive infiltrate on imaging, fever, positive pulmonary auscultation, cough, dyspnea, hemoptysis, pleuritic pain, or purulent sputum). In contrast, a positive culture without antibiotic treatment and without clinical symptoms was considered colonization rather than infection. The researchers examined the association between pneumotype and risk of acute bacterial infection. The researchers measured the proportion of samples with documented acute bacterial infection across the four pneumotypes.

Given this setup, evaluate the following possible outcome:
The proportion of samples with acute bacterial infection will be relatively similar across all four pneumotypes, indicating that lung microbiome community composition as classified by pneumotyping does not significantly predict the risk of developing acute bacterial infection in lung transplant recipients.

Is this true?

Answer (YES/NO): NO